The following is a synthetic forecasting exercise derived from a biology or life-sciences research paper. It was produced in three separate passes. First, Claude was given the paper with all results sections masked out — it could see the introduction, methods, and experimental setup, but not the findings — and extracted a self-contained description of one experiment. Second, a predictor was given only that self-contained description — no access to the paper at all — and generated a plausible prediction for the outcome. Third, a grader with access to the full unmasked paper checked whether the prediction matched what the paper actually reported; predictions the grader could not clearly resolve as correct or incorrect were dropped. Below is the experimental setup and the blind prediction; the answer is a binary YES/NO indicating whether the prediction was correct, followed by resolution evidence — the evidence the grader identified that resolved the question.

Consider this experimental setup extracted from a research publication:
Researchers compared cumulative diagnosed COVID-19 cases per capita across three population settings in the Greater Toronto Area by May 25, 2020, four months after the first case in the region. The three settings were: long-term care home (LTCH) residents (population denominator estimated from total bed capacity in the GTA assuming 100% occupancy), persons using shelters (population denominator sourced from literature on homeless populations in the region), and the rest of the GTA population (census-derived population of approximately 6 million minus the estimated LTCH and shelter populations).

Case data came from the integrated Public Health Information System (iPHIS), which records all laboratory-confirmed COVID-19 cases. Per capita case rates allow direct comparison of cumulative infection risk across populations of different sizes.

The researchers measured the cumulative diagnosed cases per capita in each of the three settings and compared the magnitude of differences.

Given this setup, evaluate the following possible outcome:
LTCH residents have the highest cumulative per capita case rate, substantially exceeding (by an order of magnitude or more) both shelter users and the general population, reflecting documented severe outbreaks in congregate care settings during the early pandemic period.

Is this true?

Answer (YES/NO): NO